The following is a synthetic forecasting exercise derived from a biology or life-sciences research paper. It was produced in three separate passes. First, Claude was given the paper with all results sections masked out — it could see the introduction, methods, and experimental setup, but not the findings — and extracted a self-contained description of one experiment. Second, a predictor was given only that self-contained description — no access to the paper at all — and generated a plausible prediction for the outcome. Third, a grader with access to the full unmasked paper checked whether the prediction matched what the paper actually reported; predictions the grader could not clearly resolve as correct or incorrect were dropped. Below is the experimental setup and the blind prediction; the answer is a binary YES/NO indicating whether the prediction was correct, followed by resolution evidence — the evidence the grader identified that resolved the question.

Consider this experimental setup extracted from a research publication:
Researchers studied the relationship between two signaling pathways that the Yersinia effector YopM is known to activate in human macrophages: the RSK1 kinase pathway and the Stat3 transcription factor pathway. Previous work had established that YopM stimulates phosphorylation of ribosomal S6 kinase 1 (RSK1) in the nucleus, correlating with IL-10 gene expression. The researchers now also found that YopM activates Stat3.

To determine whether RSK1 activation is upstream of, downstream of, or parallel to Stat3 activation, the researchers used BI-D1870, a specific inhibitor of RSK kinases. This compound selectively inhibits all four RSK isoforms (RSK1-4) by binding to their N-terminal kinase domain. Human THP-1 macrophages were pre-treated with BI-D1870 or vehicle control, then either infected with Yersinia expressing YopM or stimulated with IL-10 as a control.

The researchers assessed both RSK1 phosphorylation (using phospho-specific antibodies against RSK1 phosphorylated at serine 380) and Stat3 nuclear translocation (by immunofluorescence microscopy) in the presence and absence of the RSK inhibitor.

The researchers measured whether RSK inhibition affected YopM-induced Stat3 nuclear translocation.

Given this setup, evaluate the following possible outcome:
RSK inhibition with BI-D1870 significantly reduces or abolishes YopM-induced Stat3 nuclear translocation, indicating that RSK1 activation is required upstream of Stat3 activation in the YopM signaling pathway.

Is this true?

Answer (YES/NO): NO